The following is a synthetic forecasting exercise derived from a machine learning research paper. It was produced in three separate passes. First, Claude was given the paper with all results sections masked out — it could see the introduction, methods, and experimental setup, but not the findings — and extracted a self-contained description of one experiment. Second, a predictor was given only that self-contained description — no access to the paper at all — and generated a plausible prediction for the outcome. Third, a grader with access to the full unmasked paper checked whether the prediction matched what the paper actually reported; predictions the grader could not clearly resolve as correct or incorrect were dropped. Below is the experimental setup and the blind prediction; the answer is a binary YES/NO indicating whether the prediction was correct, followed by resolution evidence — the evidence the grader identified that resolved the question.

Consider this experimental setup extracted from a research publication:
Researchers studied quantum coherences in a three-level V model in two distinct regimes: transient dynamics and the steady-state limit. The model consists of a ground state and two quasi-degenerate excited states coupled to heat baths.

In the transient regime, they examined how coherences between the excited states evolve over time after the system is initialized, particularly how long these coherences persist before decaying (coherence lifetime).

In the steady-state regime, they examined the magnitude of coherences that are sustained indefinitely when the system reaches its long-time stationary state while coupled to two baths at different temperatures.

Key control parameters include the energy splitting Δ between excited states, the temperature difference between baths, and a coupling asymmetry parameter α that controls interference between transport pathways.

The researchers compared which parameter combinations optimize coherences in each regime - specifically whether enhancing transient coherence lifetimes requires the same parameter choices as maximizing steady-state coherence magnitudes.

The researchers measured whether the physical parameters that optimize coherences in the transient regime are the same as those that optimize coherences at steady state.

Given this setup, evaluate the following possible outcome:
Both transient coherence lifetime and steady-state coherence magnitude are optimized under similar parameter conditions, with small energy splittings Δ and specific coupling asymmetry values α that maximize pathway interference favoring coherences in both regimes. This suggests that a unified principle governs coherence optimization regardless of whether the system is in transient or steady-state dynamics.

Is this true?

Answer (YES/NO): NO